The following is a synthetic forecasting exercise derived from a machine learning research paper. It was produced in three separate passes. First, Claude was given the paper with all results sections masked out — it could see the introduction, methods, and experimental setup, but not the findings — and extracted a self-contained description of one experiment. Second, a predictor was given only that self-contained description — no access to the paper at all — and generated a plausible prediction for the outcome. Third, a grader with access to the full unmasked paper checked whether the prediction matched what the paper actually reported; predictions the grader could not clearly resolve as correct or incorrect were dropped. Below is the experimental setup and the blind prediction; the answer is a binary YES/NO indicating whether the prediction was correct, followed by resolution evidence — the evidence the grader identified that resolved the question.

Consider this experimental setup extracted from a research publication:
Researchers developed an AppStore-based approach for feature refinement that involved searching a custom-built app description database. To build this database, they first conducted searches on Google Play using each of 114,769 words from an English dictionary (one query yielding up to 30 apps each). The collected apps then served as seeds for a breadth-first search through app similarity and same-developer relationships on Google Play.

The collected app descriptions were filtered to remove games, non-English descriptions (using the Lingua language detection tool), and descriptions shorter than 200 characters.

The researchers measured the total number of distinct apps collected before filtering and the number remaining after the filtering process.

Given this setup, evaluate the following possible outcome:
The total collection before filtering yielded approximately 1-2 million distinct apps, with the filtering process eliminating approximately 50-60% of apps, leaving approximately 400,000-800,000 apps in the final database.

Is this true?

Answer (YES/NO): NO